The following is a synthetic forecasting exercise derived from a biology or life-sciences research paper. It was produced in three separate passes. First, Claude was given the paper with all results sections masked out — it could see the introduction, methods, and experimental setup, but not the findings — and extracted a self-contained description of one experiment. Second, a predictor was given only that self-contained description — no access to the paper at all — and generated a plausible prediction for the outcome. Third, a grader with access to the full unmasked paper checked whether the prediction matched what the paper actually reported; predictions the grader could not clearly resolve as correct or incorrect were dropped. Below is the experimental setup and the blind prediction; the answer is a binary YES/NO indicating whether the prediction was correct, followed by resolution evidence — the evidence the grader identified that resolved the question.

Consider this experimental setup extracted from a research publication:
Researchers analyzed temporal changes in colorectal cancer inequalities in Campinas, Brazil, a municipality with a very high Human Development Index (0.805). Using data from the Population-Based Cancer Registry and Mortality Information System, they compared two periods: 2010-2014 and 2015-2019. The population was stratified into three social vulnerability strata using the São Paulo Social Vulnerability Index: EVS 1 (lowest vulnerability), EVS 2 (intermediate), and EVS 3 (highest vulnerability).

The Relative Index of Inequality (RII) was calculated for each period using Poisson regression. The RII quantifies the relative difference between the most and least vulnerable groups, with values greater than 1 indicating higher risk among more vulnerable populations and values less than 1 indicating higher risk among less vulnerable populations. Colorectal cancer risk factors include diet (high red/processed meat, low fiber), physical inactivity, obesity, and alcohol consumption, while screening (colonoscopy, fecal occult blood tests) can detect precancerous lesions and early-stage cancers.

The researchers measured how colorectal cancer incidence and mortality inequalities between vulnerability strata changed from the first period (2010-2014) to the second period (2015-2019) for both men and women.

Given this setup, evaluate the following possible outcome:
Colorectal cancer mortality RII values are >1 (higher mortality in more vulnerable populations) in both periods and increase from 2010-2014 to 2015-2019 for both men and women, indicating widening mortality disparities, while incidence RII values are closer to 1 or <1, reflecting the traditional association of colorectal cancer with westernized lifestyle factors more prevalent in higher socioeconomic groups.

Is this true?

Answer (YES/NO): NO